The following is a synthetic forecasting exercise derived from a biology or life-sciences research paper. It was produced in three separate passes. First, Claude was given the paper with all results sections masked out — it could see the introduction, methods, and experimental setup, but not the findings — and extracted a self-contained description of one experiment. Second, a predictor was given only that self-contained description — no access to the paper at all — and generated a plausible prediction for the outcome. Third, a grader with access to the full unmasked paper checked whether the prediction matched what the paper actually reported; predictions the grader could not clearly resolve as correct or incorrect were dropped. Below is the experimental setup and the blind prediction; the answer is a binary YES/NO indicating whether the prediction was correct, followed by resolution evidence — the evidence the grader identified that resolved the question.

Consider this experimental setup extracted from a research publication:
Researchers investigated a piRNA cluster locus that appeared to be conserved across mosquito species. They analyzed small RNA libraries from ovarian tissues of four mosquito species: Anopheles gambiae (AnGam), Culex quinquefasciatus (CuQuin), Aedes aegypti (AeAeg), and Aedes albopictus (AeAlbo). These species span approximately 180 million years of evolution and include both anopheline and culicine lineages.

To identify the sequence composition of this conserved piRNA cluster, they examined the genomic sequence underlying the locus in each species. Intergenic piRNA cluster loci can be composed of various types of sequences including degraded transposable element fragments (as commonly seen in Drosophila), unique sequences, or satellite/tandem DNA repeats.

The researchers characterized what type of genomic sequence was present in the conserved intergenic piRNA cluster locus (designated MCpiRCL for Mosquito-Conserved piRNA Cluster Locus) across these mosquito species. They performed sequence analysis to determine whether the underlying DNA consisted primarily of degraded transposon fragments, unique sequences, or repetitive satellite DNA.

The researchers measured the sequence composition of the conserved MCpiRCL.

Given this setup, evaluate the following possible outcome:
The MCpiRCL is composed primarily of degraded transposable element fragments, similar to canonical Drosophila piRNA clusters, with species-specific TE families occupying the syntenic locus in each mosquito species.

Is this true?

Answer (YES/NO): NO